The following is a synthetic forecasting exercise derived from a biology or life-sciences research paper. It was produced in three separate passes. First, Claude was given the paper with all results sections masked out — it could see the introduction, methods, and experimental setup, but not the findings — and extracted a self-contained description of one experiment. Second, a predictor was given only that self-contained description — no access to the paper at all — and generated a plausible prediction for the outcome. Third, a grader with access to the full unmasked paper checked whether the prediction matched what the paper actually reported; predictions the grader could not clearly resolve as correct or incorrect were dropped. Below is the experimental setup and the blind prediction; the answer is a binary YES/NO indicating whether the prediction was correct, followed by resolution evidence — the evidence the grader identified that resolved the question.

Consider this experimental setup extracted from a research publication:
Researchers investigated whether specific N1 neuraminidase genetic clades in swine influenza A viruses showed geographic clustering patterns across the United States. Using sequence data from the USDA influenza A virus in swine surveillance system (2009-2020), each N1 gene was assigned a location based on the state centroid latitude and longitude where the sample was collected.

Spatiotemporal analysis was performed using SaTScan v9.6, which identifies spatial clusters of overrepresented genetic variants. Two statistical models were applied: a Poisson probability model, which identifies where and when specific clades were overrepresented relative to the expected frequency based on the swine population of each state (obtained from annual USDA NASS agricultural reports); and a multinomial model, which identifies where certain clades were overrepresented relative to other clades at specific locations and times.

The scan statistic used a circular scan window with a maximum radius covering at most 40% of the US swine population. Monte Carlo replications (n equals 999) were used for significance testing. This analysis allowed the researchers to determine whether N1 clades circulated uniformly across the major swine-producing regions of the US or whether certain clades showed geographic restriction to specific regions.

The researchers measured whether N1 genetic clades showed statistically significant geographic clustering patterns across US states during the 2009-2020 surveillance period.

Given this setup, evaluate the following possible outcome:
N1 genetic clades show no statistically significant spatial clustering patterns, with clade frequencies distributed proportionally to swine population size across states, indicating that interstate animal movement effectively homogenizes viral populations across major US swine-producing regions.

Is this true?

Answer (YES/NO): NO